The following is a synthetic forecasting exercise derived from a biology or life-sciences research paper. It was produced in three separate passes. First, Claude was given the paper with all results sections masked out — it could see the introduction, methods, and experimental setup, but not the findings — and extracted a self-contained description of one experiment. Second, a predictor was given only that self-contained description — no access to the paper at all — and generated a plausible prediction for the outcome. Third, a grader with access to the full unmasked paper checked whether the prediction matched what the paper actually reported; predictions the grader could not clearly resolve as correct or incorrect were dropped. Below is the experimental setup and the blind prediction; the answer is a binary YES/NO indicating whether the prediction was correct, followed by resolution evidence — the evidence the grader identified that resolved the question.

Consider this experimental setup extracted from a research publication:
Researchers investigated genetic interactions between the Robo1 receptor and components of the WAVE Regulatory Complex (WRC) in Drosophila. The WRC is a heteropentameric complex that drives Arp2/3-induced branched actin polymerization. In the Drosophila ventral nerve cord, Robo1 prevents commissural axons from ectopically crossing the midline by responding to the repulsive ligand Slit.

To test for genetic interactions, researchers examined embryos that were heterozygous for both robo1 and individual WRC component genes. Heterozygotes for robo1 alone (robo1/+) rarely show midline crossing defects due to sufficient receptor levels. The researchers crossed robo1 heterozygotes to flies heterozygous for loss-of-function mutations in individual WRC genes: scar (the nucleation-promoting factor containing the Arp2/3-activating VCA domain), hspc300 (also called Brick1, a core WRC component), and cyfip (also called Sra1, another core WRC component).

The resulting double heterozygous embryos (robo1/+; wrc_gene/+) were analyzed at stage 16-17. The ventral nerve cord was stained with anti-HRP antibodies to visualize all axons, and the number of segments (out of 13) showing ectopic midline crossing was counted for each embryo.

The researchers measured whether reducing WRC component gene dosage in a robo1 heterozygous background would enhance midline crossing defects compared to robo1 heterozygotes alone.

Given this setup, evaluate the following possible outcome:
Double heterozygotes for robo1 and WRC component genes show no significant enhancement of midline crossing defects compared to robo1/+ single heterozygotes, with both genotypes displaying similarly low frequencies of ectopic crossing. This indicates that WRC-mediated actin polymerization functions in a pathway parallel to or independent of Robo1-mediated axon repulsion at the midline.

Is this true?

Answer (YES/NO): NO